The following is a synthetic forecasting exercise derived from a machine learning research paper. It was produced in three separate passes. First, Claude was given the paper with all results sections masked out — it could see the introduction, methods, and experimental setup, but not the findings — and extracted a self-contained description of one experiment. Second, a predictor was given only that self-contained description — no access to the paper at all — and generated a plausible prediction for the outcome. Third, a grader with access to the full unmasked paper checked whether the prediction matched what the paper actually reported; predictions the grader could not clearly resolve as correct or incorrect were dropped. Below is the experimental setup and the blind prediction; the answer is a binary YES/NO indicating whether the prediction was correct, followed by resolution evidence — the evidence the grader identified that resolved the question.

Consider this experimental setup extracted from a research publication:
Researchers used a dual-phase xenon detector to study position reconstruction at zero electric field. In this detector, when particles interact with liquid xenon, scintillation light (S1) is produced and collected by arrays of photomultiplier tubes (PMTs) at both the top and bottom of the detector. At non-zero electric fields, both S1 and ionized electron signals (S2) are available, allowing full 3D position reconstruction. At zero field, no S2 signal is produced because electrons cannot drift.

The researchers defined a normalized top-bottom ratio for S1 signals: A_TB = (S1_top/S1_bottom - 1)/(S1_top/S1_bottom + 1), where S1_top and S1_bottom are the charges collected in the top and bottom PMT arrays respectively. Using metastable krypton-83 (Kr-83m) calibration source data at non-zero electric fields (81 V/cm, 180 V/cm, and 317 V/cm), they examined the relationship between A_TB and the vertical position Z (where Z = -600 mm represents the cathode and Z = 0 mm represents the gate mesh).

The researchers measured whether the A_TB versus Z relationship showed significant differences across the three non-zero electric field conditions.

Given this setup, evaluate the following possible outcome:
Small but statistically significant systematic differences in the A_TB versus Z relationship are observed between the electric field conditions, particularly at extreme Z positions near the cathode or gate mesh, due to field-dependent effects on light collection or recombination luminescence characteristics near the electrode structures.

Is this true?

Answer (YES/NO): NO